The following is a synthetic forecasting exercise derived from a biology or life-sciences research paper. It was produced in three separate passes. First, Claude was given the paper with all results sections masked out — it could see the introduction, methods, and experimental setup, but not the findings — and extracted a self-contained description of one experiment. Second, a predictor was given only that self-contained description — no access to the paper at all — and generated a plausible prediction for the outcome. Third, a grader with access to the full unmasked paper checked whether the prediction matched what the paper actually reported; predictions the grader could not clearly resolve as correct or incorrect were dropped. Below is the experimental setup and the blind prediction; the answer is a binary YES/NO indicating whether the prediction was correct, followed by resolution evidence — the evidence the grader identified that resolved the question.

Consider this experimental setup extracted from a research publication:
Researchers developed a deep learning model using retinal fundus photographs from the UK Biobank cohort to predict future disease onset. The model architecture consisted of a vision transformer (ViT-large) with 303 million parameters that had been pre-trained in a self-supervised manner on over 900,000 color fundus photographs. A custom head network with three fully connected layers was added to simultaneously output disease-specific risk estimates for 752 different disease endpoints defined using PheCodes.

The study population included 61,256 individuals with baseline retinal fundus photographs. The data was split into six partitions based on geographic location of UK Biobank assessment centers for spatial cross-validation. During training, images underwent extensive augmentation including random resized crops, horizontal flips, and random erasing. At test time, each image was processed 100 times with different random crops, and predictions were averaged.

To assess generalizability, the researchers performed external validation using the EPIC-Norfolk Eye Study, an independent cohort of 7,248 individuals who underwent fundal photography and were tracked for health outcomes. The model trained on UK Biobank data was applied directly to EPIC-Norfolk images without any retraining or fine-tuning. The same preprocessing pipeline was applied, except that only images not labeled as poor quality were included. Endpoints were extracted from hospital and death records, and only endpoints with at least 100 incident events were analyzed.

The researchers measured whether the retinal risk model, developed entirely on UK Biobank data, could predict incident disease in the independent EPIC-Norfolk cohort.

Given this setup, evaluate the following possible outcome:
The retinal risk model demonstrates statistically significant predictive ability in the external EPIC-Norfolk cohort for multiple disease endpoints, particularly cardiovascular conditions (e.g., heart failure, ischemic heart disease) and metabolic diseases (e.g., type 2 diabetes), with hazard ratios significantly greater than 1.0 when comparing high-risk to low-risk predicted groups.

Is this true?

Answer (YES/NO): NO